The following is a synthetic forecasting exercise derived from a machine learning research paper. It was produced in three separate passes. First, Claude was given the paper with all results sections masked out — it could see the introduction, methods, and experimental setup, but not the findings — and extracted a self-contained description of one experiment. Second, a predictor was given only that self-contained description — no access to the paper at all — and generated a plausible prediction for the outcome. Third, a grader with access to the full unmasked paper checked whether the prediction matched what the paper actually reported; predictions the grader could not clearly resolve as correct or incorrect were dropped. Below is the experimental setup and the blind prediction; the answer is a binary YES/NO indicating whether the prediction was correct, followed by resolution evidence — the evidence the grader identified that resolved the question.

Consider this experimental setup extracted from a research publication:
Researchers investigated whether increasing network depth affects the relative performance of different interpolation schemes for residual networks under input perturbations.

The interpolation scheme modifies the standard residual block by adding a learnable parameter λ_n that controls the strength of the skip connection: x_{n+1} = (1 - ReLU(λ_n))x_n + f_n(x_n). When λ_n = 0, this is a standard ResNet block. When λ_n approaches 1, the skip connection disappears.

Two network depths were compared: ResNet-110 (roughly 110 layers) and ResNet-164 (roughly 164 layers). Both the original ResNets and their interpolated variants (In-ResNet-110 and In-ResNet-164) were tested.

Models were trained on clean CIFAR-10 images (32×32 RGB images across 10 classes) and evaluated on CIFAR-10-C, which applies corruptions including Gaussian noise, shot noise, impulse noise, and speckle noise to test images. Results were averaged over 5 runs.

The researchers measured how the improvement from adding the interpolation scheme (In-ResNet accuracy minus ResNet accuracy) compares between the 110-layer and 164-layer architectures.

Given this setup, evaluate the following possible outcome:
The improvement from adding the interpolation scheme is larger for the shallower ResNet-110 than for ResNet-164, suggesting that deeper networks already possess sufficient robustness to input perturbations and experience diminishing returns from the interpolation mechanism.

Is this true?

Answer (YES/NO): YES